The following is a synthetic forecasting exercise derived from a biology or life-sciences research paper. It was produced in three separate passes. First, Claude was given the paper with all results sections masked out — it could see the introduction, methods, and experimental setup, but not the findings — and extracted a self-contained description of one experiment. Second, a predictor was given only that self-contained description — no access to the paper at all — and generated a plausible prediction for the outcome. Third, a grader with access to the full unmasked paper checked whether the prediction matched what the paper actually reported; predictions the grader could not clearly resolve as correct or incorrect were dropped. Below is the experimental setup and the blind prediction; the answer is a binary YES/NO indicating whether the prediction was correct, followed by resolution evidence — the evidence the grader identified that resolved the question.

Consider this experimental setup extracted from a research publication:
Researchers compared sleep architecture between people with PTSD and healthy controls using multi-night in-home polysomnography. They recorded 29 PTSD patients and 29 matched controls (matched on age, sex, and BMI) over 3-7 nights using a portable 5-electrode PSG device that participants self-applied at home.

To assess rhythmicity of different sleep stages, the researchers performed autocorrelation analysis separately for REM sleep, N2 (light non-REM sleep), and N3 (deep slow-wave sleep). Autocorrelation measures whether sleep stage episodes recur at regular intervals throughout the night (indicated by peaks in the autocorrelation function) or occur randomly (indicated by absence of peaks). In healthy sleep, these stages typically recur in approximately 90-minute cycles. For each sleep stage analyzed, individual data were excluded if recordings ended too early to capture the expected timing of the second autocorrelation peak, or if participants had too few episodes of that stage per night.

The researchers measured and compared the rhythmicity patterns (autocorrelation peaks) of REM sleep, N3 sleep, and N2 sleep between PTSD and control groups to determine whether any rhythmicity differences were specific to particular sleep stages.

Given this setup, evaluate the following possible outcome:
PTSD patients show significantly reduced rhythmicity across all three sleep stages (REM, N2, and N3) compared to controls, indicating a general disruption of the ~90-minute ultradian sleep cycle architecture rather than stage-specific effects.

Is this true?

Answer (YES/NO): NO